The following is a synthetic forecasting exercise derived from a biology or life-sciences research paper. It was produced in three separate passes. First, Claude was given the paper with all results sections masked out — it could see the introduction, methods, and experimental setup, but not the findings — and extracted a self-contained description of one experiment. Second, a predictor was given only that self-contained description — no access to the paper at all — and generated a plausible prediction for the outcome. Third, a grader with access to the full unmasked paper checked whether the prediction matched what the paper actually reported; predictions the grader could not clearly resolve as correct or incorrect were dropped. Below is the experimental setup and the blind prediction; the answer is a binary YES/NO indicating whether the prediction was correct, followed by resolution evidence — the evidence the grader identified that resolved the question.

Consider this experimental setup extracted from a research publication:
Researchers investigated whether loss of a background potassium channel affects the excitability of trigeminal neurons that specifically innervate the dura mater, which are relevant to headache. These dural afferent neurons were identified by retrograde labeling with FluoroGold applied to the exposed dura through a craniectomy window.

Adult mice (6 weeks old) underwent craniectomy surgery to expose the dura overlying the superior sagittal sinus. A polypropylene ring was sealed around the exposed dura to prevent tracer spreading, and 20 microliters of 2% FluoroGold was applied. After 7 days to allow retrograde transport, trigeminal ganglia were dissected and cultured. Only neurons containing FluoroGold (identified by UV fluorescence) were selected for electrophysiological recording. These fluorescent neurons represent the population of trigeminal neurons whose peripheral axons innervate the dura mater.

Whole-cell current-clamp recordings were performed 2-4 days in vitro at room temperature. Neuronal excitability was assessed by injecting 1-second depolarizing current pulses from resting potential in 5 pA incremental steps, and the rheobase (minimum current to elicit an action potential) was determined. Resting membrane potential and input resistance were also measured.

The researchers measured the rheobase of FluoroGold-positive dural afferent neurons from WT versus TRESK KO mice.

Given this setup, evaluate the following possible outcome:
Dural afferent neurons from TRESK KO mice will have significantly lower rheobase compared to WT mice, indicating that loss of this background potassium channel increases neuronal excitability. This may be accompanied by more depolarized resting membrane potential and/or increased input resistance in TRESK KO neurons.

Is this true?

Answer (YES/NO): YES